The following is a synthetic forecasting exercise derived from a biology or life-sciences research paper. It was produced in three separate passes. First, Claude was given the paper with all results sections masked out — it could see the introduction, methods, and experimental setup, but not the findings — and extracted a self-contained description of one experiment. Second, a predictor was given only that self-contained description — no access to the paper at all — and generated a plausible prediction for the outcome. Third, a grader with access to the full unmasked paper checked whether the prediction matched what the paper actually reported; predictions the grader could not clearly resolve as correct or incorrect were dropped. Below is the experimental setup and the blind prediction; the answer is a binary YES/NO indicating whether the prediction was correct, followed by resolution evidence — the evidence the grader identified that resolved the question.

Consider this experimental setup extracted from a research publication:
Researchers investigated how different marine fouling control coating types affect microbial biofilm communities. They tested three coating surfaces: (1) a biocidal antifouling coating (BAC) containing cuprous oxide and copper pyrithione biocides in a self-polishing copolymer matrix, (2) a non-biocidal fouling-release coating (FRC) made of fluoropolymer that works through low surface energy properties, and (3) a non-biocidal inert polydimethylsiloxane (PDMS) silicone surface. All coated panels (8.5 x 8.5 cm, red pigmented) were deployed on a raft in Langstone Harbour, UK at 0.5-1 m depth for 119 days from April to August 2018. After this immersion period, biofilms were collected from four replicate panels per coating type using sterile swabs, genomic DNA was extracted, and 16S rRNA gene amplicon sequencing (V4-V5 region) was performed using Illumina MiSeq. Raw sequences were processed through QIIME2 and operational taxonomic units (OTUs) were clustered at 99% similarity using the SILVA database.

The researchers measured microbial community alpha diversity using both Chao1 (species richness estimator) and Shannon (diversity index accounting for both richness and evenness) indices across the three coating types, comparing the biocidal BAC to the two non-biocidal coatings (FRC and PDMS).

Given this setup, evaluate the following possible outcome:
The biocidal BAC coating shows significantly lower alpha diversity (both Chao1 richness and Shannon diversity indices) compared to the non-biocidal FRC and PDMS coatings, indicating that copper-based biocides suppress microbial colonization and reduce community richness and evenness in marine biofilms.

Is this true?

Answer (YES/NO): YES